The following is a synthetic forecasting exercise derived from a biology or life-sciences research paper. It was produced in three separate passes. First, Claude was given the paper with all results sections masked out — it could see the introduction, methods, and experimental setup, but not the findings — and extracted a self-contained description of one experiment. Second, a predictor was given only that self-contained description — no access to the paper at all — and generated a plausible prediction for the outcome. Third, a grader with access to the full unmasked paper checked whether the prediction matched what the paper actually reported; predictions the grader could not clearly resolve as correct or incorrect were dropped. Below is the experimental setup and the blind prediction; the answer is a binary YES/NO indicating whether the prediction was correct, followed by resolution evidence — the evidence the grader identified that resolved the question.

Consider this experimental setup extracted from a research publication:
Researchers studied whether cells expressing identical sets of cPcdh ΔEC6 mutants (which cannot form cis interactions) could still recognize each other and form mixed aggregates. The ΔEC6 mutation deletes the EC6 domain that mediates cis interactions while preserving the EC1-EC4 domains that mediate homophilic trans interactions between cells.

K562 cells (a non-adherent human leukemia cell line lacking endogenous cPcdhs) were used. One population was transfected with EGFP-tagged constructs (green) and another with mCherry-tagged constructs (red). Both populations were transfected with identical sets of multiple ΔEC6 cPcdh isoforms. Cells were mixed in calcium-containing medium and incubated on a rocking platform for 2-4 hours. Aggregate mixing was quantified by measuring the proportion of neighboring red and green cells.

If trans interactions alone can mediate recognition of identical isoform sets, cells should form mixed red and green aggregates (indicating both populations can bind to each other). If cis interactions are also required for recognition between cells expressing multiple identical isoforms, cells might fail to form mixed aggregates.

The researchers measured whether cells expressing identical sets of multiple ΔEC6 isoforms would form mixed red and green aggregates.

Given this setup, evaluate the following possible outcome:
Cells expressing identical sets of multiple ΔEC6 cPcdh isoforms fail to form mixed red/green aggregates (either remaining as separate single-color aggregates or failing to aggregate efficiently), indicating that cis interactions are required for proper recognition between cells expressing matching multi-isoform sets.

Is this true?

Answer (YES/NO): NO